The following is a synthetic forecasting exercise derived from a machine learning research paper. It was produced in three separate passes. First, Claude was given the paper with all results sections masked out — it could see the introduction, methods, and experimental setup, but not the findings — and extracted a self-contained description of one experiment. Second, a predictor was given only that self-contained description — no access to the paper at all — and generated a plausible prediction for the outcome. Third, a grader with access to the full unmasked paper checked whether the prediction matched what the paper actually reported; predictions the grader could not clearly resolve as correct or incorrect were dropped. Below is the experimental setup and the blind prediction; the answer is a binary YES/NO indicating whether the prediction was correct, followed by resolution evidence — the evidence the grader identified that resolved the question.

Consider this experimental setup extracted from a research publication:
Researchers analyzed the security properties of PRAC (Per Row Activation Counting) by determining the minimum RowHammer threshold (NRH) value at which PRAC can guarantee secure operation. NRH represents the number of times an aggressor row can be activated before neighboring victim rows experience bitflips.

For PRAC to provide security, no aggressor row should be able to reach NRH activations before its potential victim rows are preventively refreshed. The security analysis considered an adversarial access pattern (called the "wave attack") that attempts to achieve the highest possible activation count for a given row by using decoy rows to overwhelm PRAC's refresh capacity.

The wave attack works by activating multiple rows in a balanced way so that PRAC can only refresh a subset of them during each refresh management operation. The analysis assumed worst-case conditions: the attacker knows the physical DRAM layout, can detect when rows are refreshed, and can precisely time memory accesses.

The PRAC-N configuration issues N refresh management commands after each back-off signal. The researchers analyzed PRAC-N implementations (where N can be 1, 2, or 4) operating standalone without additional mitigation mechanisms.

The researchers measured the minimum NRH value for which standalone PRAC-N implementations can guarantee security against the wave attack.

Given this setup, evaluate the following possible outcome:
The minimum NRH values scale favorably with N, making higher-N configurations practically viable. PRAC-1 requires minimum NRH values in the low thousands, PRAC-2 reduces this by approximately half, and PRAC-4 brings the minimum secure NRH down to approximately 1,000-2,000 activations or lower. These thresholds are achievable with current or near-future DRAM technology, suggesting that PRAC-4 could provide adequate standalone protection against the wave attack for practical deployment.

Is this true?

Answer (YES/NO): NO